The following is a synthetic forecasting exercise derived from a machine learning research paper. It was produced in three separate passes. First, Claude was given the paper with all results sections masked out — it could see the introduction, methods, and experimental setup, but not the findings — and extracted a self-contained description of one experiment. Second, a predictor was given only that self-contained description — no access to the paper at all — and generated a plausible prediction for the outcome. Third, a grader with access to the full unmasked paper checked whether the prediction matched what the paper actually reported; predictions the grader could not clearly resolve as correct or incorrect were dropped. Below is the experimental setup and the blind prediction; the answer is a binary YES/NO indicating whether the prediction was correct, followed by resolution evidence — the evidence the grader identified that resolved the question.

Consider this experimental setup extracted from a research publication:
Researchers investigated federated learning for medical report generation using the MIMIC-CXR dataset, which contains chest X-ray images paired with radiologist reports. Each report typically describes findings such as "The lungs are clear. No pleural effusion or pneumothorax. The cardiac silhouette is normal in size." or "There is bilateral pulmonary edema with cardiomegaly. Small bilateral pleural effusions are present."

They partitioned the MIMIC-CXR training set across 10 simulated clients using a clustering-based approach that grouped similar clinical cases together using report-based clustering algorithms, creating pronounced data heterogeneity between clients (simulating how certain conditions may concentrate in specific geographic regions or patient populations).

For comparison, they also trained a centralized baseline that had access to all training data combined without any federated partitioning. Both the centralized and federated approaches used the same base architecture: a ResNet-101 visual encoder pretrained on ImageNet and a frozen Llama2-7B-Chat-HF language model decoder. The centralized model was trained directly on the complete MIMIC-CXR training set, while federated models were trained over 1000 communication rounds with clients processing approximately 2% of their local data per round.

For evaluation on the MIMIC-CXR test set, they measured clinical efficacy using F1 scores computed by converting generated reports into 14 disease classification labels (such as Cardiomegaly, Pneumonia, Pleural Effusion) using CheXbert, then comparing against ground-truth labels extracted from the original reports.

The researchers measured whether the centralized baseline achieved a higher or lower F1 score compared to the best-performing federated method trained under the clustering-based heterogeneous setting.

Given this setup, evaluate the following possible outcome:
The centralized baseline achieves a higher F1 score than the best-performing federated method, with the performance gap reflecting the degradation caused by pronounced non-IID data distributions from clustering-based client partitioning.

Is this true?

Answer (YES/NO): NO